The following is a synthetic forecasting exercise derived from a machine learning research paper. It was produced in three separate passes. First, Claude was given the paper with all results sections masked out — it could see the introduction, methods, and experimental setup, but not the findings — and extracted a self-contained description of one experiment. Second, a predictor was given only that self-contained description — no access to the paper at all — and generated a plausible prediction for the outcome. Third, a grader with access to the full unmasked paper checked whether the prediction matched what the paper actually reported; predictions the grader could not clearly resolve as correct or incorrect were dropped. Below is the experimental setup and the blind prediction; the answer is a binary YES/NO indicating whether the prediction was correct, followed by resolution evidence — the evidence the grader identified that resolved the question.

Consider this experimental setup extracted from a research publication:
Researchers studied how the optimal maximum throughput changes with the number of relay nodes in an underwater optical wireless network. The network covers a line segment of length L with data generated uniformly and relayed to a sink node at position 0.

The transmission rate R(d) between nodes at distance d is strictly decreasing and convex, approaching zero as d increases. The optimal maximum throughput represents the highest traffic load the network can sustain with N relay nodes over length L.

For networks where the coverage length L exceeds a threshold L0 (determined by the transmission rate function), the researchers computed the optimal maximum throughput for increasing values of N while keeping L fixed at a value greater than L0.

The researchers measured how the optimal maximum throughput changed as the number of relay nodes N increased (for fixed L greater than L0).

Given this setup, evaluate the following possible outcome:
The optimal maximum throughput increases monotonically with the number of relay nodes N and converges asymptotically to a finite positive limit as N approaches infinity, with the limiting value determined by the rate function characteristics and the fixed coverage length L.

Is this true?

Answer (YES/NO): YES